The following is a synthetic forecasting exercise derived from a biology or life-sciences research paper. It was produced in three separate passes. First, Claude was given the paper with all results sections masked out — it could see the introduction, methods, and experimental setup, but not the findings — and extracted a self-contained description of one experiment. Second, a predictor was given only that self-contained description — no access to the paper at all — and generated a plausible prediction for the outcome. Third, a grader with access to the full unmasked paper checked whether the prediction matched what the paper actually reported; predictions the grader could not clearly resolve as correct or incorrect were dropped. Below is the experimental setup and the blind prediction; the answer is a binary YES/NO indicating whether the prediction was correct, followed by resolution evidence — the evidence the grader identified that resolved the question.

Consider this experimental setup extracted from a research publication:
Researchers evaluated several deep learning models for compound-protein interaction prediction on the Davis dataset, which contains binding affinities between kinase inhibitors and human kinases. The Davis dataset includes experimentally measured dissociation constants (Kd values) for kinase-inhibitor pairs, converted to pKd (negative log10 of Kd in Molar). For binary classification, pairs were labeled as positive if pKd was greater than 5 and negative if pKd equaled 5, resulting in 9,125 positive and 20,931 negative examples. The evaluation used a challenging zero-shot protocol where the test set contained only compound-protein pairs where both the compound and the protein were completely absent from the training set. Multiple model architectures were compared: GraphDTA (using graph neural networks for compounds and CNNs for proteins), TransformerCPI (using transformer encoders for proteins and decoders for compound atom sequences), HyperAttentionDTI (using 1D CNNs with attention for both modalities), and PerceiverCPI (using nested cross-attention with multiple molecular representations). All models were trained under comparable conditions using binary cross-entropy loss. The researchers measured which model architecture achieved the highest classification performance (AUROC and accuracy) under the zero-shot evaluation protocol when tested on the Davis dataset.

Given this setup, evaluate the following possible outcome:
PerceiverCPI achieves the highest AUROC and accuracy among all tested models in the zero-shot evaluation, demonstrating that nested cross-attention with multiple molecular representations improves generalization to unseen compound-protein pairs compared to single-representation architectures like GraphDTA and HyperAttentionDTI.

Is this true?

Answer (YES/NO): NO